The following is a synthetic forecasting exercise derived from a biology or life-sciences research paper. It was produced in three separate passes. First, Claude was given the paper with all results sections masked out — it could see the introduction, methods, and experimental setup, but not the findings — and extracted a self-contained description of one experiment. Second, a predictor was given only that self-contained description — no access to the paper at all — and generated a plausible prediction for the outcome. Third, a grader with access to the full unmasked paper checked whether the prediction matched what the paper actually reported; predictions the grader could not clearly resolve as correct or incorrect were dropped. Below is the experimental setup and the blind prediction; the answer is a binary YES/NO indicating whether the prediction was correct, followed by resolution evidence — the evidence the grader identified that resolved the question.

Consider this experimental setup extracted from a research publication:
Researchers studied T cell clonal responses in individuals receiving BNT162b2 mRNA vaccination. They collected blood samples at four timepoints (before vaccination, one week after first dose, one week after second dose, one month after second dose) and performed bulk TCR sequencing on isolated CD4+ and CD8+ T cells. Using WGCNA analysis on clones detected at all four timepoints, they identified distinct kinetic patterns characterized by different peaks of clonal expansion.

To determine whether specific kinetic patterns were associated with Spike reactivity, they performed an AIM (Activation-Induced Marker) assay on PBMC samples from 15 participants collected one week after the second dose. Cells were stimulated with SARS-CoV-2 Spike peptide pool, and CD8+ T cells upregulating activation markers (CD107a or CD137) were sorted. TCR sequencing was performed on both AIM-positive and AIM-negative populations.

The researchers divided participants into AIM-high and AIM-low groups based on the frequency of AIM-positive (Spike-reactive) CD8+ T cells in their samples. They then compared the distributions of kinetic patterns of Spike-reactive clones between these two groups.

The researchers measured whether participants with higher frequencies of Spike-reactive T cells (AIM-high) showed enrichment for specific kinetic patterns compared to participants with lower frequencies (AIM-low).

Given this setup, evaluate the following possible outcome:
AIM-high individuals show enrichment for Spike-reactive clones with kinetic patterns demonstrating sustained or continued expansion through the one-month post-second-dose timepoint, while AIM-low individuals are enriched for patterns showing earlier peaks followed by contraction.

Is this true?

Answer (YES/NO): NO